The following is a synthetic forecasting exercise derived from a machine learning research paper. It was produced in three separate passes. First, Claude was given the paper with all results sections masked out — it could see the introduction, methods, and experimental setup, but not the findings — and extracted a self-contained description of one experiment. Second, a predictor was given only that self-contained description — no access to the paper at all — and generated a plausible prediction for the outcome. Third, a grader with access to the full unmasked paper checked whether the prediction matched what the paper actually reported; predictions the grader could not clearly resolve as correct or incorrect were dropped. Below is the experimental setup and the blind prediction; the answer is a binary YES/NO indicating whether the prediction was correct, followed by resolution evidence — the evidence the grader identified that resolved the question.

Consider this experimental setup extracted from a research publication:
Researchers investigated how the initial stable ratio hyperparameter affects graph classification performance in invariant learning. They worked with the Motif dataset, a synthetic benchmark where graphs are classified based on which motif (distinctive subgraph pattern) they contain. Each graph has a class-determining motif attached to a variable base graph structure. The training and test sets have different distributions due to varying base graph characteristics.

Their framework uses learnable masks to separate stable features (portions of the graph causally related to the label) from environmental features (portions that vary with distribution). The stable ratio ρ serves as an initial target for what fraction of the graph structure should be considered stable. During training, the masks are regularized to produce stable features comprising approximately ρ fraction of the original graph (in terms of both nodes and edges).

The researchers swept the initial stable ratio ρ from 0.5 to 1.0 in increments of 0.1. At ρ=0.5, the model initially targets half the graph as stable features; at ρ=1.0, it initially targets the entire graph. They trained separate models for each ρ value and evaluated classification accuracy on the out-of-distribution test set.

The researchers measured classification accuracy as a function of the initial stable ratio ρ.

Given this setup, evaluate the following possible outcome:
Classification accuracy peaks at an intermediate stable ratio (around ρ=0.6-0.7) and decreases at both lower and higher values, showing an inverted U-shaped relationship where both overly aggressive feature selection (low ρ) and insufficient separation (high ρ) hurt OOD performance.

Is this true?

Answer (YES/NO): NO